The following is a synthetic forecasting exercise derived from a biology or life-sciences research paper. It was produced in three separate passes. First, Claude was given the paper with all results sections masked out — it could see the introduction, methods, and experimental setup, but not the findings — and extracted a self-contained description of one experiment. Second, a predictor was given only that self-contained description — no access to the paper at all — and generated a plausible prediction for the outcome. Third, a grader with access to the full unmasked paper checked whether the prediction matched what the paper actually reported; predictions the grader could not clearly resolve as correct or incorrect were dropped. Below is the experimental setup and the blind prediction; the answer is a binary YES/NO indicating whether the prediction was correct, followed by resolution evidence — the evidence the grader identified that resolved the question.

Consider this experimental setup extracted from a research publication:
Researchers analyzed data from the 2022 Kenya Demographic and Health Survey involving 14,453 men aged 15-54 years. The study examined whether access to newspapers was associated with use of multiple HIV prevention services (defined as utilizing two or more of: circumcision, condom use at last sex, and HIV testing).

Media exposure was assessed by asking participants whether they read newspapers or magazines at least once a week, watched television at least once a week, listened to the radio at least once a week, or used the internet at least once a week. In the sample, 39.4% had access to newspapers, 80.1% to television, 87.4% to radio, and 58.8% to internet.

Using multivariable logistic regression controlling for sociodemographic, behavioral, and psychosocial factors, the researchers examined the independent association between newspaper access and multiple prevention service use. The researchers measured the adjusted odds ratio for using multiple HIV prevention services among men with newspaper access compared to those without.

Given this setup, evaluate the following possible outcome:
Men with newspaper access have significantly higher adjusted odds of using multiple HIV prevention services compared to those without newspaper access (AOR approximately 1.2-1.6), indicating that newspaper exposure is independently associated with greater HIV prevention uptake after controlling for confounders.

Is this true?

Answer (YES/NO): NO